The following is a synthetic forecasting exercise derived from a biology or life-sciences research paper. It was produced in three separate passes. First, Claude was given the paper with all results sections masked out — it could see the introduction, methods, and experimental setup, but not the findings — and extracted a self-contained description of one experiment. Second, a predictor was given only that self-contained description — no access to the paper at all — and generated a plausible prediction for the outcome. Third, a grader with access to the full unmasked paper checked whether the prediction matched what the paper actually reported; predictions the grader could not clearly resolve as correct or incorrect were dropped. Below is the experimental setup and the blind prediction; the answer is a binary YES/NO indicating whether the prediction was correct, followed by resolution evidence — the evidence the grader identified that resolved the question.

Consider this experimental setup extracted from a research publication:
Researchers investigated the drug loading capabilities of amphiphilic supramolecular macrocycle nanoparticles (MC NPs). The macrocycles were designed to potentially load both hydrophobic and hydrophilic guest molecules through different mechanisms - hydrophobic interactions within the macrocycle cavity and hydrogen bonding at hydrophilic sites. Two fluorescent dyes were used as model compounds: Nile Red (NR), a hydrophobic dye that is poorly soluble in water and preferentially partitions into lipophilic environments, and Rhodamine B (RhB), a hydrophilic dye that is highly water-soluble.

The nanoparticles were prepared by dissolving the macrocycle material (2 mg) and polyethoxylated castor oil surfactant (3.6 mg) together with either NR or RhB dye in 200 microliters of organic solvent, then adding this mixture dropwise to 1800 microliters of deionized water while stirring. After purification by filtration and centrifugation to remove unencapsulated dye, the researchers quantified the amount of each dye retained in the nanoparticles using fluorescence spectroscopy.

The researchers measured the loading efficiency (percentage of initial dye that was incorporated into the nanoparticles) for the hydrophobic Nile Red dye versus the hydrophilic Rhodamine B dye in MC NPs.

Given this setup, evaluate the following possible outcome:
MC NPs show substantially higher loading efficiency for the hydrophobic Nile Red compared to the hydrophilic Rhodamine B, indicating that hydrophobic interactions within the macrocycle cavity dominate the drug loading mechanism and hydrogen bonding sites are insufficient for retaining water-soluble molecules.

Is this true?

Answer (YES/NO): NO